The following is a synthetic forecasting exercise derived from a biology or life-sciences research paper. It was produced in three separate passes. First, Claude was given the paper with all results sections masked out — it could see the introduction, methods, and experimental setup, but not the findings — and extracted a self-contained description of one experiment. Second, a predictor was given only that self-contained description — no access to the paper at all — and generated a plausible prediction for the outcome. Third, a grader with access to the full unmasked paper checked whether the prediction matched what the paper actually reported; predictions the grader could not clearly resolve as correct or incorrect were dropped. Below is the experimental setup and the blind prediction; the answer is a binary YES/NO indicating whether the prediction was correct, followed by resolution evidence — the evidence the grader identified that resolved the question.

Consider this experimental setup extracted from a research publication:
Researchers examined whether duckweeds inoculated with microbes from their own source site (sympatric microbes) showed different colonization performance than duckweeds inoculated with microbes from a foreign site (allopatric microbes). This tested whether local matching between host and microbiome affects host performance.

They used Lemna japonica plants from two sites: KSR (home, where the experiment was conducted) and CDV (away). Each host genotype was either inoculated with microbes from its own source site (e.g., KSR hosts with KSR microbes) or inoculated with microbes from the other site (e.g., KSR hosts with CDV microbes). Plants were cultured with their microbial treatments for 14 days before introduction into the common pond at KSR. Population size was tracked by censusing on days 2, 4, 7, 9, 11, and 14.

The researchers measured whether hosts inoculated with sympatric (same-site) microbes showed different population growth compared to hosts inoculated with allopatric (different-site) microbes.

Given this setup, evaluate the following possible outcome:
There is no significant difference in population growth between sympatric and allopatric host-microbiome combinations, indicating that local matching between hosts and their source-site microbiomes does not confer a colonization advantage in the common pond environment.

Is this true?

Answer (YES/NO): YES